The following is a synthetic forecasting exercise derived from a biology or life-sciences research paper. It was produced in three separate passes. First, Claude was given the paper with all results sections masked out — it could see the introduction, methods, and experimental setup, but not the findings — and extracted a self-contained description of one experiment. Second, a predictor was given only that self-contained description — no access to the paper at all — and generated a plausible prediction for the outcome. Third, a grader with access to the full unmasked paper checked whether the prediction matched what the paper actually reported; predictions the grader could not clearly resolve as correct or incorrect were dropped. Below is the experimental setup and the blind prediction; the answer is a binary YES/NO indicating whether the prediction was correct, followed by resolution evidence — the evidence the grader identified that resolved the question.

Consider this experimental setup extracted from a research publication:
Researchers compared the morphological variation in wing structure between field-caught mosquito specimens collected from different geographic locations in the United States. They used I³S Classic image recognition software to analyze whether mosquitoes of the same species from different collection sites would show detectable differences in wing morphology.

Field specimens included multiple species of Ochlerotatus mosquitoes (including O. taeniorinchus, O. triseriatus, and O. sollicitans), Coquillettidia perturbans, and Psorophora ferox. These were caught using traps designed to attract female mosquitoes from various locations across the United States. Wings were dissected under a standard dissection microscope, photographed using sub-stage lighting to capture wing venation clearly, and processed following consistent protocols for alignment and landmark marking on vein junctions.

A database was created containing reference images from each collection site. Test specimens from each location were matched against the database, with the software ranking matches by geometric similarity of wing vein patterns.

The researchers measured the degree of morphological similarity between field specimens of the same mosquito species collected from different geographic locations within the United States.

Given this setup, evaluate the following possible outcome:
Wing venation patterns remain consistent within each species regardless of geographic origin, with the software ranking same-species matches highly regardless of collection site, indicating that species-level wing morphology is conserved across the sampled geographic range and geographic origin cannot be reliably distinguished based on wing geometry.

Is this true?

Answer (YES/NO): YES